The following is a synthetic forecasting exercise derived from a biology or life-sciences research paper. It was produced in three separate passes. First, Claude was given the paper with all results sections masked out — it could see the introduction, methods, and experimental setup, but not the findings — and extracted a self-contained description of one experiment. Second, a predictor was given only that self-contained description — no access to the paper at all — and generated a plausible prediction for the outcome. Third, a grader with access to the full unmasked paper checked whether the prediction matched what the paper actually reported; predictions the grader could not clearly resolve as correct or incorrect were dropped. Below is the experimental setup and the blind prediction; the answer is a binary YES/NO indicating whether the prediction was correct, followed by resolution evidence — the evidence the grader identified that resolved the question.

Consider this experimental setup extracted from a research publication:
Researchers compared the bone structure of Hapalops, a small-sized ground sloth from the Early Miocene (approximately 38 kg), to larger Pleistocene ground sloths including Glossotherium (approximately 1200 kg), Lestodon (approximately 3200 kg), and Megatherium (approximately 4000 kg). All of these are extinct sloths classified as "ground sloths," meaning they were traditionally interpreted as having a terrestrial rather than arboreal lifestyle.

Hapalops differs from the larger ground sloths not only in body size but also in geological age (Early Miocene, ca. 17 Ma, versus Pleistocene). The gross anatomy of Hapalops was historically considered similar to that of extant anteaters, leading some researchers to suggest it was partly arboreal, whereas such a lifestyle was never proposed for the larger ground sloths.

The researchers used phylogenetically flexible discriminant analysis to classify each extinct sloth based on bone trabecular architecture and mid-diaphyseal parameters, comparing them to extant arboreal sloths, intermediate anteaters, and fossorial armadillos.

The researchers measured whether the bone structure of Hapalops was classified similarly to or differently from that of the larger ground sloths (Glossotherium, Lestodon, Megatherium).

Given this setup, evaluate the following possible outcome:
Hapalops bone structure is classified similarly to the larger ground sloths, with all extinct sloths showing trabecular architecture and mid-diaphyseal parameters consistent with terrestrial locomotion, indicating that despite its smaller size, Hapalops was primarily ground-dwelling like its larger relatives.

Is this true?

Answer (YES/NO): NO